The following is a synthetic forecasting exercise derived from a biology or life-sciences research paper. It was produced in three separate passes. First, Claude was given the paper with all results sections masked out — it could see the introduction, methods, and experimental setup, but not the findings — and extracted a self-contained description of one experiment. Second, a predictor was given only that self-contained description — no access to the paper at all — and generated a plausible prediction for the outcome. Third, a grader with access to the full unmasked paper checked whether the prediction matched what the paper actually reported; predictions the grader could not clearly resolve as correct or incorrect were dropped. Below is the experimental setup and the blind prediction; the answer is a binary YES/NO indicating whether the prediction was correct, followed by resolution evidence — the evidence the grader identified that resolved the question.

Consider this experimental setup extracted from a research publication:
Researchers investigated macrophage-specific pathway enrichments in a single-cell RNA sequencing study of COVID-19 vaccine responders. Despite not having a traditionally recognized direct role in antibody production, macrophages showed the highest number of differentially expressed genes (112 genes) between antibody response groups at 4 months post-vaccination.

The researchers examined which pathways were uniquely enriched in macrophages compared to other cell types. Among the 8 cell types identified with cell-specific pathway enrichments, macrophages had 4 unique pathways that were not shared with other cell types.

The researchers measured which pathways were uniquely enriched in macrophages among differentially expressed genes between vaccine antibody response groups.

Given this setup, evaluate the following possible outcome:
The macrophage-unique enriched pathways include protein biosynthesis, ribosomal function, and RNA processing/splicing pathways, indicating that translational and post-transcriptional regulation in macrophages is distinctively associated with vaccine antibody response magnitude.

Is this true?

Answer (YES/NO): NO